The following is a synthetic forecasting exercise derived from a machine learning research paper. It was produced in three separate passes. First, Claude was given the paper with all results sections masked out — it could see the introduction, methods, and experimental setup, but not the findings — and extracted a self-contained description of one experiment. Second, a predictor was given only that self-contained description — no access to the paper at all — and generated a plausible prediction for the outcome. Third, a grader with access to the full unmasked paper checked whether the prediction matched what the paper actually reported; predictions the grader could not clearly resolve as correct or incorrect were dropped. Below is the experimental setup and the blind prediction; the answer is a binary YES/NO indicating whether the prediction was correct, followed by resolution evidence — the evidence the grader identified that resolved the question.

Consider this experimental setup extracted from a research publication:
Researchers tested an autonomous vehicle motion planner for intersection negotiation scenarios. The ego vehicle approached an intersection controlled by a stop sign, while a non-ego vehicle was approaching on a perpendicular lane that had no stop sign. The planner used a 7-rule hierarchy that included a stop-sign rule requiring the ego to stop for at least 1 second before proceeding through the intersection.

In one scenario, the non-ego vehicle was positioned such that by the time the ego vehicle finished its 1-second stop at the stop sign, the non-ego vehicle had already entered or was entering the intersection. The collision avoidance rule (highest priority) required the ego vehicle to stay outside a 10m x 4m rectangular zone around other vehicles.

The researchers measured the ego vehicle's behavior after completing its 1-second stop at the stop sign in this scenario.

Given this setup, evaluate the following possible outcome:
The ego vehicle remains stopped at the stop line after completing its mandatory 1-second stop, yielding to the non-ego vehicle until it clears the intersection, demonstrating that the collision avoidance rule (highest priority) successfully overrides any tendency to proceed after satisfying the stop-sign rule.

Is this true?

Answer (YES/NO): YES